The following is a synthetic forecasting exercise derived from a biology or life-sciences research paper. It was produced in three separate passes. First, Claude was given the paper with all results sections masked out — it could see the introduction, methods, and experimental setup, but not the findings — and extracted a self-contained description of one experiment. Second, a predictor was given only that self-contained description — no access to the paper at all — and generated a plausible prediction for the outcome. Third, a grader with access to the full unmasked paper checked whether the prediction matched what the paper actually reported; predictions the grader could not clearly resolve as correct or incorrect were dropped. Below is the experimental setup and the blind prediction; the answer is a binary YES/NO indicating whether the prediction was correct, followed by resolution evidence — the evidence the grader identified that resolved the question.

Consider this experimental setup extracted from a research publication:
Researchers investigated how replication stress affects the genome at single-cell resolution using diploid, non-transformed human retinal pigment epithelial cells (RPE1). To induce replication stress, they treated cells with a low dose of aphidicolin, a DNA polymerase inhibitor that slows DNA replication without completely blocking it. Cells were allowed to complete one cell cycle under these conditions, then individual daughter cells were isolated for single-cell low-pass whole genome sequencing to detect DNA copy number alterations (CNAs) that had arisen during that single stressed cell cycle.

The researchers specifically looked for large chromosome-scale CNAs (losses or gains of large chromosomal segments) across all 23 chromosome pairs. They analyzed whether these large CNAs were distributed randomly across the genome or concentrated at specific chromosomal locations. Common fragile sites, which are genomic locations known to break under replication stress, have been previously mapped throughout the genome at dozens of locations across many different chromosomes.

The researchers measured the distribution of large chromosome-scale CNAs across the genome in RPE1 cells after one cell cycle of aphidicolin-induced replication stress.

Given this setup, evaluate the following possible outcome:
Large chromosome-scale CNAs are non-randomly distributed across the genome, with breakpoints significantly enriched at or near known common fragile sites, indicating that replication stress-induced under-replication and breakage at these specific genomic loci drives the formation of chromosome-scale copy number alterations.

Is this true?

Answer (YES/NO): YES